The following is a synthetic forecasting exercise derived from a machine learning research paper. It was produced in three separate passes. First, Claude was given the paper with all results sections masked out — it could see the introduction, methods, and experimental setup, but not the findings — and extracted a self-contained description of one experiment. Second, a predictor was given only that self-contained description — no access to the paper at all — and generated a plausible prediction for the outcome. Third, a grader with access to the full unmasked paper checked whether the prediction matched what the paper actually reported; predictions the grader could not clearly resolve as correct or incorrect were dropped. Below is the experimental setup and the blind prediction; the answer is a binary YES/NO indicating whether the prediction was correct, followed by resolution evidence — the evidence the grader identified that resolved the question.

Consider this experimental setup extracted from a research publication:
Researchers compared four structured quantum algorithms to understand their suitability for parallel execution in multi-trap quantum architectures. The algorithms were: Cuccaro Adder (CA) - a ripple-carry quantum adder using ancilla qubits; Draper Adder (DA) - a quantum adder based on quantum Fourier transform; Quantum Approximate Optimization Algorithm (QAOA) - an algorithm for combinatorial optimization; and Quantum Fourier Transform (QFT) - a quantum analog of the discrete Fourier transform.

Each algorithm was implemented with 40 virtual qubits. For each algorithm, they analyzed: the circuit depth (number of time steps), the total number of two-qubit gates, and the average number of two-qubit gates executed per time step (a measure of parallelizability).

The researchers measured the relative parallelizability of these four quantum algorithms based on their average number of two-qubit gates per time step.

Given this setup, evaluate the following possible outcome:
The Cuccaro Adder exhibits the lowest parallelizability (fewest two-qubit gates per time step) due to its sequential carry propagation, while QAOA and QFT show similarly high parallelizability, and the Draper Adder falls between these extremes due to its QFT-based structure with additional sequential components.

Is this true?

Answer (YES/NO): YES